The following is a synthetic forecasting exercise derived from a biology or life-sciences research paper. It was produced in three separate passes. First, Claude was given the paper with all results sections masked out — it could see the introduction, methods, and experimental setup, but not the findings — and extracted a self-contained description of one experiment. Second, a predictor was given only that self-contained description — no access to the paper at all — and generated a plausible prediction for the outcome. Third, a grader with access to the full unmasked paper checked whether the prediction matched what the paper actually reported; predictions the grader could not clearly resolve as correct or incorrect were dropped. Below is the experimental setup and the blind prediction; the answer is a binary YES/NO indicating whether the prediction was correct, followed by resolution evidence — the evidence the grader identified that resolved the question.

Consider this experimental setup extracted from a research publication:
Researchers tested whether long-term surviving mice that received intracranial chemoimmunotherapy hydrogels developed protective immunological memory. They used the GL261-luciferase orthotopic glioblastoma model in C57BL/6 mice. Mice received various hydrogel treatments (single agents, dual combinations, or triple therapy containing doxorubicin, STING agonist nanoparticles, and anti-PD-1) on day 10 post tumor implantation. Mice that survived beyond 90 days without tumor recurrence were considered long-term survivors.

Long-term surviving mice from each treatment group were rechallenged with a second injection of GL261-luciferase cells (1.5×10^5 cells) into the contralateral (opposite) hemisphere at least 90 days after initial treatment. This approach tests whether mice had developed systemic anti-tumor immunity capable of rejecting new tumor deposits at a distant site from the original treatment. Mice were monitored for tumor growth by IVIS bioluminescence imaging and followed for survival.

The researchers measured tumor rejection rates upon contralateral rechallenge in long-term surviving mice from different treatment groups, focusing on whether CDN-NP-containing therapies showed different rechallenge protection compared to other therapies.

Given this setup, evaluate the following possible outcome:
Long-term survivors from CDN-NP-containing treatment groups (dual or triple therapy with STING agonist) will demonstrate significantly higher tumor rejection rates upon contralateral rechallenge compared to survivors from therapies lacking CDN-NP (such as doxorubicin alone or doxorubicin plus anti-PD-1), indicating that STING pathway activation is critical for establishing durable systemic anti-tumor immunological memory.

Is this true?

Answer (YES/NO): YES